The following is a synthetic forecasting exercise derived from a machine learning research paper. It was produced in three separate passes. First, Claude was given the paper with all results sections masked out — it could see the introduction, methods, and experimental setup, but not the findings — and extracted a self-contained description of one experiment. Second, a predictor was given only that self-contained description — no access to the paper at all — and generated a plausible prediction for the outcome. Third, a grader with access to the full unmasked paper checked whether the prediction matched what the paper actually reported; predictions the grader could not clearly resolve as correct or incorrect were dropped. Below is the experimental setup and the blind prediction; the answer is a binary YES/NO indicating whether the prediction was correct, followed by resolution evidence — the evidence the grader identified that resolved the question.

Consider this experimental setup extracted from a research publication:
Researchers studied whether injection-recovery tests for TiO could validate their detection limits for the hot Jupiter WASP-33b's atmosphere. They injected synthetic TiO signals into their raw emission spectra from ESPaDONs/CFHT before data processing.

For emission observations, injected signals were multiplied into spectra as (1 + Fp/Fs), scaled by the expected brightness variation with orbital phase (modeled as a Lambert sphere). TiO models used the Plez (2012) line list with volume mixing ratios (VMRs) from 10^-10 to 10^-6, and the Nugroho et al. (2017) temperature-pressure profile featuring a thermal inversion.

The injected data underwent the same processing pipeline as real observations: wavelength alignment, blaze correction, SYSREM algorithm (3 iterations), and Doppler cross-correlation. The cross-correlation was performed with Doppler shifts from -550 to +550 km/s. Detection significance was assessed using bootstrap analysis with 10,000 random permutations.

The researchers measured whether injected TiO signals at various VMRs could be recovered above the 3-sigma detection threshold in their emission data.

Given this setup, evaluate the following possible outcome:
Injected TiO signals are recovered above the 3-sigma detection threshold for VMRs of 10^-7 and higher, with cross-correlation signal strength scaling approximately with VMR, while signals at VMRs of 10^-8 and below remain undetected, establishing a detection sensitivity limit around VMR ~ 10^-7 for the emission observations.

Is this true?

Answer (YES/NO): NO